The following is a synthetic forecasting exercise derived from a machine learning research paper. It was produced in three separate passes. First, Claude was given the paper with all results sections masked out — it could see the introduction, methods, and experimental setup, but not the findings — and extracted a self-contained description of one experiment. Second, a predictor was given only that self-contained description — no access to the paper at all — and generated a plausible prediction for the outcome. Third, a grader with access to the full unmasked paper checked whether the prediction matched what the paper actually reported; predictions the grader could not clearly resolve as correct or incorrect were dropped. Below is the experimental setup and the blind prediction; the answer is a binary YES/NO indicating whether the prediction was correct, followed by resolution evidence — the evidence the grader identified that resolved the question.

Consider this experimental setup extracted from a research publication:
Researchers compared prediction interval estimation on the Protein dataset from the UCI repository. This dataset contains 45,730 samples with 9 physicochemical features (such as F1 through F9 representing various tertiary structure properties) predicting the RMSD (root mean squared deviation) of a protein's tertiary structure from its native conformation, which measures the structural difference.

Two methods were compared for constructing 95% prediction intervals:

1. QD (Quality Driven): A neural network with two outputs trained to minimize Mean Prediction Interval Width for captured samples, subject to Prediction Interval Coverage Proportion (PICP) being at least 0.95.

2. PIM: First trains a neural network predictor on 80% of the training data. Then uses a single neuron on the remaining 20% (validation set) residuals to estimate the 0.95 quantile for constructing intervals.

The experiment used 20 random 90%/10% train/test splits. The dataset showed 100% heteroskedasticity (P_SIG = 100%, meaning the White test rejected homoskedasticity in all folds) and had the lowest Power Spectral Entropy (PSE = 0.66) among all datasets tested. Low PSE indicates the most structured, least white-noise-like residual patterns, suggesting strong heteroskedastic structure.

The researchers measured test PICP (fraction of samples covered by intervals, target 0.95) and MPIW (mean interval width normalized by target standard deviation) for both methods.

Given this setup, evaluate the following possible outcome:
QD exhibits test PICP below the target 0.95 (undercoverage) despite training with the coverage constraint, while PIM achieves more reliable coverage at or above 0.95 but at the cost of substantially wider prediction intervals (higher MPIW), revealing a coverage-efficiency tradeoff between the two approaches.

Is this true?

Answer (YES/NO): NO